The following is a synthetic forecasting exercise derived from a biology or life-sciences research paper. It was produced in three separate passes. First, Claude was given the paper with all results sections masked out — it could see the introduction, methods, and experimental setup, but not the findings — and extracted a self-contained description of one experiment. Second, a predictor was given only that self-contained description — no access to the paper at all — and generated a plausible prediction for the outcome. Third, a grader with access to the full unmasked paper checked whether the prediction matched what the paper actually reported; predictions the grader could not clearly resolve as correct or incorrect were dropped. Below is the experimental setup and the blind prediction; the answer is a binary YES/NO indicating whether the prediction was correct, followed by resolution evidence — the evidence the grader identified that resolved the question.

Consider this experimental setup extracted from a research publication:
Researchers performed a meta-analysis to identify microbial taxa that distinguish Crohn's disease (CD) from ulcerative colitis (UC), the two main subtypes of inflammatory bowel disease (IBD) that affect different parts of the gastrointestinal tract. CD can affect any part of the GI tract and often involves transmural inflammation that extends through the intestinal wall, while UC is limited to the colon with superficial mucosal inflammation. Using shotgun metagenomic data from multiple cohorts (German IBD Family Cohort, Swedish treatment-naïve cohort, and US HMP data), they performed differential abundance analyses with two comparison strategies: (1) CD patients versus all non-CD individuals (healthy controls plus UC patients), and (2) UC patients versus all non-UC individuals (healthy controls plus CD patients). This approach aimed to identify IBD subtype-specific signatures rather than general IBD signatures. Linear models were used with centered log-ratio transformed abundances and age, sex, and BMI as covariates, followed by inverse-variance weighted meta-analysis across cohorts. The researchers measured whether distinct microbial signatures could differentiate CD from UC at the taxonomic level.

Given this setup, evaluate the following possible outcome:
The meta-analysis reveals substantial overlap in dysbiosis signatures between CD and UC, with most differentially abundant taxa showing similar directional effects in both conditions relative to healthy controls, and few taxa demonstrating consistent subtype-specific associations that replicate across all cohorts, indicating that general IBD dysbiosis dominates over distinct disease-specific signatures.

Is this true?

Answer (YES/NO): NO